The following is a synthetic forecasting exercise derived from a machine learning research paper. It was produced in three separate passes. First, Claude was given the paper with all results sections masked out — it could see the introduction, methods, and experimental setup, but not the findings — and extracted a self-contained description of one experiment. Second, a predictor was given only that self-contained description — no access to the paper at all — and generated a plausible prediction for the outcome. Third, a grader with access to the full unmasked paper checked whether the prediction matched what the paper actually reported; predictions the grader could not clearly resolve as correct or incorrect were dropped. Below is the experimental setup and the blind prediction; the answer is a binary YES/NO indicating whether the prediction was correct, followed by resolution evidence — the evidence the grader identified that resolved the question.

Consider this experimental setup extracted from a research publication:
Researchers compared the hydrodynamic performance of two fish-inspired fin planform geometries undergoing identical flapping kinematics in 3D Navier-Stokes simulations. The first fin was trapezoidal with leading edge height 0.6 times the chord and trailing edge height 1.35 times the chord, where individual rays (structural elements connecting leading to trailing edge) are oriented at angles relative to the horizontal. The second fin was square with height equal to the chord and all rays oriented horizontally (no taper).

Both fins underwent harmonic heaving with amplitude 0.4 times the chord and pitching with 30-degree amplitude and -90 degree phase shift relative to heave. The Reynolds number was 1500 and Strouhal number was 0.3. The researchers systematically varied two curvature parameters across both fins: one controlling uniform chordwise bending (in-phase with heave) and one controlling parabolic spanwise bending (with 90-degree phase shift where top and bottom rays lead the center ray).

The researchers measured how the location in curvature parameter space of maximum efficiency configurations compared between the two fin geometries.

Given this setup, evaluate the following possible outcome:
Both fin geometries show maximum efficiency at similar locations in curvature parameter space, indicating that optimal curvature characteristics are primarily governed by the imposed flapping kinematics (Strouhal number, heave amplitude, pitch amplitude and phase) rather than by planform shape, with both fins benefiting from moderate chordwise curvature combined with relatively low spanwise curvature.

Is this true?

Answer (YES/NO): YES